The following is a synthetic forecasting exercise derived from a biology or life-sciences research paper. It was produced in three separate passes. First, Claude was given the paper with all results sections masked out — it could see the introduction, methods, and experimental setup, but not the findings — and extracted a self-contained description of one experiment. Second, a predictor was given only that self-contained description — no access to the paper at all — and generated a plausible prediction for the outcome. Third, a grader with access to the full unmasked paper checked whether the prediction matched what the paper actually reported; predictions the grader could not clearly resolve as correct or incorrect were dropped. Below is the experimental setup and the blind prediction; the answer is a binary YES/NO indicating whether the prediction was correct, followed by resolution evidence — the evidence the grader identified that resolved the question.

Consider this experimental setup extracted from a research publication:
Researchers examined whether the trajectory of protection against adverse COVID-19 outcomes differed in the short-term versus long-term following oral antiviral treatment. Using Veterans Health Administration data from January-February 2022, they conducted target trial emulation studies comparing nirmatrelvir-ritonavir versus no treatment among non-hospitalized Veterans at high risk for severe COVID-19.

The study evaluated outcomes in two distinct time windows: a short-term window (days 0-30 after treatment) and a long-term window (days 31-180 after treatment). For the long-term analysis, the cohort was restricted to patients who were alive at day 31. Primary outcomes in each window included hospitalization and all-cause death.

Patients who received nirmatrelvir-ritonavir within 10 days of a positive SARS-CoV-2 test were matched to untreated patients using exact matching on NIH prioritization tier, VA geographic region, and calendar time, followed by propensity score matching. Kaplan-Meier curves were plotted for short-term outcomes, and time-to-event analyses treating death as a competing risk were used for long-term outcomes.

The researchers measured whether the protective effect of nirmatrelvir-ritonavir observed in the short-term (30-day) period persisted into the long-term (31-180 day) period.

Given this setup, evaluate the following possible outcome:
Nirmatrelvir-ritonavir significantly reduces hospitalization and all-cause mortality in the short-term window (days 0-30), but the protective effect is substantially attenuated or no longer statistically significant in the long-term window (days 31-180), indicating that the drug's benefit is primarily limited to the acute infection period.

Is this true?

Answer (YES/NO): YES